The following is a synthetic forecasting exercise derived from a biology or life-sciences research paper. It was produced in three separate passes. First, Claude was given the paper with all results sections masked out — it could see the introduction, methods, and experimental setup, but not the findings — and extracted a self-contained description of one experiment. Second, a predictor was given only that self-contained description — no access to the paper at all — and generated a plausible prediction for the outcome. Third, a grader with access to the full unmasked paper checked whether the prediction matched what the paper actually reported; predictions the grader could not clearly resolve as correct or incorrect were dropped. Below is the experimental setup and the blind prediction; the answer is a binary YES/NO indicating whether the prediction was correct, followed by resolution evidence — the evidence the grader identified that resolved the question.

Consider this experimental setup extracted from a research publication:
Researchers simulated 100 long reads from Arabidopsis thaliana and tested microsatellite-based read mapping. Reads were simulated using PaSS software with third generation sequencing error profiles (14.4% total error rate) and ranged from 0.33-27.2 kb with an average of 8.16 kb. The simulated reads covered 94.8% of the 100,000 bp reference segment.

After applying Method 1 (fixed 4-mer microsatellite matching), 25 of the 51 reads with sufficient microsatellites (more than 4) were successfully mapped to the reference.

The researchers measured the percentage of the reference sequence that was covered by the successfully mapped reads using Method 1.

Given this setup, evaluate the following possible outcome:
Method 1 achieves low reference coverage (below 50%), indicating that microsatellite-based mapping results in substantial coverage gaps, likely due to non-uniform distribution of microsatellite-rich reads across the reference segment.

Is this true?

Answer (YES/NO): NO